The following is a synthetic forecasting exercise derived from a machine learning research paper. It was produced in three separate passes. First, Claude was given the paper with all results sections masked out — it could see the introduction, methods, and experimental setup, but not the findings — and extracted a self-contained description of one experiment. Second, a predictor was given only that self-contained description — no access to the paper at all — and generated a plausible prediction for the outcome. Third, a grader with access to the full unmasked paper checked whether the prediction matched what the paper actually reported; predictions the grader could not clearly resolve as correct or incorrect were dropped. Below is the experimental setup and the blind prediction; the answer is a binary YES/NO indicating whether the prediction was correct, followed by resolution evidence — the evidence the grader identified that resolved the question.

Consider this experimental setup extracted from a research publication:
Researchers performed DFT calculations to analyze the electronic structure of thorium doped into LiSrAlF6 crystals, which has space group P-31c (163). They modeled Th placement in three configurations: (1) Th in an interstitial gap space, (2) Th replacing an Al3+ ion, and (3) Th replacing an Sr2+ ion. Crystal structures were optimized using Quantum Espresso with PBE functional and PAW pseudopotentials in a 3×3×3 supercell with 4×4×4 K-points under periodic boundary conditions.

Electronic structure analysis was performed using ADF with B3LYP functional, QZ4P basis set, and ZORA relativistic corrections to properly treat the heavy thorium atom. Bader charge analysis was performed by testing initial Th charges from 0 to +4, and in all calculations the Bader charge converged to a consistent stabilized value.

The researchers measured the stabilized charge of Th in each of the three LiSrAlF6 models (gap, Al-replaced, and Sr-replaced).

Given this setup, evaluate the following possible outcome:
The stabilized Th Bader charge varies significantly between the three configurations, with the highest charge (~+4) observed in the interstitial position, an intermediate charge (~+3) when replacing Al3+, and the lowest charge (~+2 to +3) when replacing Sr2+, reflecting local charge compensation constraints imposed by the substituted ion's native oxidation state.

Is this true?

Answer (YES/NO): NO